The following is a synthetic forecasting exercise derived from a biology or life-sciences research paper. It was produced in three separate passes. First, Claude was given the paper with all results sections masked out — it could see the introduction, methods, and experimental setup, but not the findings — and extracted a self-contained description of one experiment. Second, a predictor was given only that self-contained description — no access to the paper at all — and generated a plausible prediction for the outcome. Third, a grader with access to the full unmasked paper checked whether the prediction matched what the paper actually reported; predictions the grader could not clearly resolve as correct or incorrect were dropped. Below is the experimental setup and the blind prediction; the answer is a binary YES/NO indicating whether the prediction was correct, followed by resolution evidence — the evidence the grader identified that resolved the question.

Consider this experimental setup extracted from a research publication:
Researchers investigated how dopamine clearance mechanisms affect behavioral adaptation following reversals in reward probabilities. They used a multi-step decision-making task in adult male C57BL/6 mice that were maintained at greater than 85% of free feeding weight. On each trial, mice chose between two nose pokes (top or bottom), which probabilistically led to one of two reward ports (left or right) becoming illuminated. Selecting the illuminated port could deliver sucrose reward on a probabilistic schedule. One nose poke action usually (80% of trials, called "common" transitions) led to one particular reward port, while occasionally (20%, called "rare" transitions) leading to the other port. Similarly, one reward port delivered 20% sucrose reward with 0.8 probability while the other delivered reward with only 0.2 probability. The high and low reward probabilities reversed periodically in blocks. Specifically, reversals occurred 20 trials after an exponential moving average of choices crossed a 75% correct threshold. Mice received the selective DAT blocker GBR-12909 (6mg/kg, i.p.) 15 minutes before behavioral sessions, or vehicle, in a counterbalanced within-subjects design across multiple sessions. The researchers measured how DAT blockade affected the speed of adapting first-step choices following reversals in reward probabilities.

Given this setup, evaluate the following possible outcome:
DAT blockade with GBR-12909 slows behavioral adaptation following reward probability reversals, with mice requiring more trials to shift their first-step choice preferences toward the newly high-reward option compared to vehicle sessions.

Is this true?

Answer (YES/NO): YES